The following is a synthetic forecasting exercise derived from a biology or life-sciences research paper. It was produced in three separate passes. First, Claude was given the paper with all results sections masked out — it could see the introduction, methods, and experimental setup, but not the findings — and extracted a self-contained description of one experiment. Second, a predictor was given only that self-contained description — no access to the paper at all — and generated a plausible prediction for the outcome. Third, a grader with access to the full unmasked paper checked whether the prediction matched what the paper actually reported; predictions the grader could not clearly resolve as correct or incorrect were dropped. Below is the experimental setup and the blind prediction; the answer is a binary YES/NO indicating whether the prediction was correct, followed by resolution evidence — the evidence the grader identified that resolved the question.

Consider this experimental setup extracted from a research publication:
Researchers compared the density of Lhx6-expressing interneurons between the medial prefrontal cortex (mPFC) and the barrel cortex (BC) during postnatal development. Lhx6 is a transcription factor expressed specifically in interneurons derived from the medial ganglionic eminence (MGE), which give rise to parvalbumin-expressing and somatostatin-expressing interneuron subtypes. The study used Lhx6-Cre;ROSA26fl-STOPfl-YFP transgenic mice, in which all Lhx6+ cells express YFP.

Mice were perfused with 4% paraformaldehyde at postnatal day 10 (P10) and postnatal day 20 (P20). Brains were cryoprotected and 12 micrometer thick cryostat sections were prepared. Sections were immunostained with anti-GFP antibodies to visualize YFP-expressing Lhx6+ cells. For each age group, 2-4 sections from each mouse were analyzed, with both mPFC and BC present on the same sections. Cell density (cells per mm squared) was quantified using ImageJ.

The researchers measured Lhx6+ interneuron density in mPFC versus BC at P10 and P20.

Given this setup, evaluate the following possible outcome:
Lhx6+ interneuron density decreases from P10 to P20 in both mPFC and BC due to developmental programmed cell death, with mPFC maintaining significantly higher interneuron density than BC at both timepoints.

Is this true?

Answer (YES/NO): NO